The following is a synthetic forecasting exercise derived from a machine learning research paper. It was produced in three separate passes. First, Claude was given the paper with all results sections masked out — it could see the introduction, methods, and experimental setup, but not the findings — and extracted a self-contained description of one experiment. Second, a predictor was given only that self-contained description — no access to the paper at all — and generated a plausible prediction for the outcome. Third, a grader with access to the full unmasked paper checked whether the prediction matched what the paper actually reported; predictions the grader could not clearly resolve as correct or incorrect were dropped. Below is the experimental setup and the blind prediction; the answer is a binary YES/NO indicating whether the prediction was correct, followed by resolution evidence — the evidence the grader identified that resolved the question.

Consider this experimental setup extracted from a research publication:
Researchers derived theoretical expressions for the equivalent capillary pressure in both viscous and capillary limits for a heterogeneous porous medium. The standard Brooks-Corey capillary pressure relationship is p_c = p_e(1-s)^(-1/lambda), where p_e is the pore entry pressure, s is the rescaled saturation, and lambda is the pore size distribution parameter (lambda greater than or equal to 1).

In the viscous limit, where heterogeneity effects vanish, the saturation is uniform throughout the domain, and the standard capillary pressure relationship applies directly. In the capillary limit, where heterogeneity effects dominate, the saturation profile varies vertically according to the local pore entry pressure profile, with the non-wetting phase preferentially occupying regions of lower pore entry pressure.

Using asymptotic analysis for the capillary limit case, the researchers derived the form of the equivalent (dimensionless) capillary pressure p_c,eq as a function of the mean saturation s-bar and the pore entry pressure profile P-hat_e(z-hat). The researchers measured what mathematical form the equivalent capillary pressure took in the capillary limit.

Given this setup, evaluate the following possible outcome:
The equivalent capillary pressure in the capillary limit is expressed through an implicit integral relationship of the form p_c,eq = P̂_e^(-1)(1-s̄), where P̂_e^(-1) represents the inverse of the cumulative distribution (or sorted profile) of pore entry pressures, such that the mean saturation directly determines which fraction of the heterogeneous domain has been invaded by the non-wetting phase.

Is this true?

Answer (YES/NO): NO